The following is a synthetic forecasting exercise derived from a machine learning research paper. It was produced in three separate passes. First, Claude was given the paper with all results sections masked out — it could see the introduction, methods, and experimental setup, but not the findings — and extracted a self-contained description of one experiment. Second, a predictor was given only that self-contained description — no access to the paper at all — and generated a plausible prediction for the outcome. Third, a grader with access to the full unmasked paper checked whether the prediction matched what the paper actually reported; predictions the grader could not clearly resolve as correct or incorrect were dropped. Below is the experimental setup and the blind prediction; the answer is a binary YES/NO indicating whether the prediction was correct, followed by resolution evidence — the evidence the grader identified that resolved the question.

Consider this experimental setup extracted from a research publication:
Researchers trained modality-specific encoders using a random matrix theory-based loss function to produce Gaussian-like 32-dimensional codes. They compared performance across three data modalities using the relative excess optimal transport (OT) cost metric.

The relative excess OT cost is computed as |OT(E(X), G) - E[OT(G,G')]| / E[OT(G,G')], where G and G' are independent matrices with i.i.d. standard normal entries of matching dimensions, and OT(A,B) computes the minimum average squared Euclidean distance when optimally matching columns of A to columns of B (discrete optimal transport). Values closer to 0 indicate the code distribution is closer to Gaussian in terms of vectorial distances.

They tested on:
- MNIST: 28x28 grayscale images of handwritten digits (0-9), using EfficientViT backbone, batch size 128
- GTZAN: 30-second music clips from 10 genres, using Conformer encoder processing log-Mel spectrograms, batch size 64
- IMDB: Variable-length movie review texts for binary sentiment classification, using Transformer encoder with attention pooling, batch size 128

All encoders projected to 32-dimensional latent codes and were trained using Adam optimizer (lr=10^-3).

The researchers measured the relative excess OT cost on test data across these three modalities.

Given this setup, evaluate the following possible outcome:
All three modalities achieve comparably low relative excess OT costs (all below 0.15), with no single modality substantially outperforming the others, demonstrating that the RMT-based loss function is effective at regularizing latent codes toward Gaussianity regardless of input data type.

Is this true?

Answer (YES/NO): YES